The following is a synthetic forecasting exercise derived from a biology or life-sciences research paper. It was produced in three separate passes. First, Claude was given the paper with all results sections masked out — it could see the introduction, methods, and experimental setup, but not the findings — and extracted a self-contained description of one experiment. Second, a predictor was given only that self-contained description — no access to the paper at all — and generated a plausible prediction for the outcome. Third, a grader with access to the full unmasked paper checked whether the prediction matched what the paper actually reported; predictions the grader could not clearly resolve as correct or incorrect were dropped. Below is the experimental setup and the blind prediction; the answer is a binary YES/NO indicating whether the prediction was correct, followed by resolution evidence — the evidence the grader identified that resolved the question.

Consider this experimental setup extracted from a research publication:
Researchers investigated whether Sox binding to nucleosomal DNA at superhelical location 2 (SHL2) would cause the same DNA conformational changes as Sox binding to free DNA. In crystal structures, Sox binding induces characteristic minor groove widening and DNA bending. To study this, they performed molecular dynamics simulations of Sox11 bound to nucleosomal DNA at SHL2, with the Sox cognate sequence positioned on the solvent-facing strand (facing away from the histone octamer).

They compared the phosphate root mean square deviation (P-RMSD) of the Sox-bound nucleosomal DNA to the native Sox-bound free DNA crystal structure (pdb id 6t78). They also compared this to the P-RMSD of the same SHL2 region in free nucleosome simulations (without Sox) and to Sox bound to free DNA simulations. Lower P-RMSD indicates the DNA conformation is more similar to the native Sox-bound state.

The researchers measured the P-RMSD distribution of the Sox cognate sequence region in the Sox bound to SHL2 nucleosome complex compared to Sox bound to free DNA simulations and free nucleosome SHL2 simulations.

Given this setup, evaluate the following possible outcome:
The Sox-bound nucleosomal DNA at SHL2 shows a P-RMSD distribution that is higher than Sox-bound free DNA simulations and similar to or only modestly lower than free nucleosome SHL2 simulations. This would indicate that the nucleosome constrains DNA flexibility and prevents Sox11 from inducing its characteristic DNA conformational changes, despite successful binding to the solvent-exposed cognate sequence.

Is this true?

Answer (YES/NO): NO